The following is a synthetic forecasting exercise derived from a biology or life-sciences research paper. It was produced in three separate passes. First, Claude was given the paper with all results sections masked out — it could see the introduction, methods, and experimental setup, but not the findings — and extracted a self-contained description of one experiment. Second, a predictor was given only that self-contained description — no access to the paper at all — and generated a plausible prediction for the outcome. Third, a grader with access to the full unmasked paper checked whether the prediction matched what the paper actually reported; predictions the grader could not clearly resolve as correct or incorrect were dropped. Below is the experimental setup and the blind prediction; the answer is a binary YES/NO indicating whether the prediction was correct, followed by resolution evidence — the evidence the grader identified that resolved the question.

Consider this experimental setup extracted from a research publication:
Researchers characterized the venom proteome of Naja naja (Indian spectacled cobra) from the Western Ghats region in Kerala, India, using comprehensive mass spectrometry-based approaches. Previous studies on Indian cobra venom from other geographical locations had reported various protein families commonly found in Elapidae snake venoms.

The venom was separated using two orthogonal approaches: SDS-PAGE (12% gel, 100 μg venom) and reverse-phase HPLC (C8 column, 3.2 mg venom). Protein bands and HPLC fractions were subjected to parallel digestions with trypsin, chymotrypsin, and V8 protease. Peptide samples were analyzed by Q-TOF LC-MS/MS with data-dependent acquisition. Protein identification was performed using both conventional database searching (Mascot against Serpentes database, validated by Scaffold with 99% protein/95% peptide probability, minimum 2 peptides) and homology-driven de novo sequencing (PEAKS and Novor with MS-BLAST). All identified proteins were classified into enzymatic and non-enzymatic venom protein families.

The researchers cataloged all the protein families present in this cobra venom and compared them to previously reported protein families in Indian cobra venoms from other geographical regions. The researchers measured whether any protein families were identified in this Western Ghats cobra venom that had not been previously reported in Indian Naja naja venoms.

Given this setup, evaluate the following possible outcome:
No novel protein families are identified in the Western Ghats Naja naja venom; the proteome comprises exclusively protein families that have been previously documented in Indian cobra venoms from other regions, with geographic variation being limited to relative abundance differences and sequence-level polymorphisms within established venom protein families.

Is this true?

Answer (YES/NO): NO